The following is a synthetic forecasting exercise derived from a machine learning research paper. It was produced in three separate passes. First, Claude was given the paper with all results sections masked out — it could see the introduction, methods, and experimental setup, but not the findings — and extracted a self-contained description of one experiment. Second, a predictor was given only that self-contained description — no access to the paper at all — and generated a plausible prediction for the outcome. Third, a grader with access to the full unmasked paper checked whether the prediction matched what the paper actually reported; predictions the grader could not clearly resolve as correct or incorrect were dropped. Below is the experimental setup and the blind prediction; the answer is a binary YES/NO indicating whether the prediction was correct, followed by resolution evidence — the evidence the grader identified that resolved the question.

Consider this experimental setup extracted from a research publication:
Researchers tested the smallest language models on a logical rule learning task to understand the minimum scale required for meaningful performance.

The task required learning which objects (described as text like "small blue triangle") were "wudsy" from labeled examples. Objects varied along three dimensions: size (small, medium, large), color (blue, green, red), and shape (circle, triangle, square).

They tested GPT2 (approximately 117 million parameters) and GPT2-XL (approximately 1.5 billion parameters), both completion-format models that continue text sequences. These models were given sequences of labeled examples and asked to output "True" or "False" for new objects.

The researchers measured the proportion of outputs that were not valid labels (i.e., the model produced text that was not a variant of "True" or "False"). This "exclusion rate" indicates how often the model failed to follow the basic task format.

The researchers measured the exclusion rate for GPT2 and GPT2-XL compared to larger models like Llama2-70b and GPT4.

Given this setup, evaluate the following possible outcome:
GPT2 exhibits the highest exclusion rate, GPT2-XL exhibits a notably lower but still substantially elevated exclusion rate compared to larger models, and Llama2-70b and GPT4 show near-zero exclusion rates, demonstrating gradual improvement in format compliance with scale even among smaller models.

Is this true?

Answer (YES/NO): YES